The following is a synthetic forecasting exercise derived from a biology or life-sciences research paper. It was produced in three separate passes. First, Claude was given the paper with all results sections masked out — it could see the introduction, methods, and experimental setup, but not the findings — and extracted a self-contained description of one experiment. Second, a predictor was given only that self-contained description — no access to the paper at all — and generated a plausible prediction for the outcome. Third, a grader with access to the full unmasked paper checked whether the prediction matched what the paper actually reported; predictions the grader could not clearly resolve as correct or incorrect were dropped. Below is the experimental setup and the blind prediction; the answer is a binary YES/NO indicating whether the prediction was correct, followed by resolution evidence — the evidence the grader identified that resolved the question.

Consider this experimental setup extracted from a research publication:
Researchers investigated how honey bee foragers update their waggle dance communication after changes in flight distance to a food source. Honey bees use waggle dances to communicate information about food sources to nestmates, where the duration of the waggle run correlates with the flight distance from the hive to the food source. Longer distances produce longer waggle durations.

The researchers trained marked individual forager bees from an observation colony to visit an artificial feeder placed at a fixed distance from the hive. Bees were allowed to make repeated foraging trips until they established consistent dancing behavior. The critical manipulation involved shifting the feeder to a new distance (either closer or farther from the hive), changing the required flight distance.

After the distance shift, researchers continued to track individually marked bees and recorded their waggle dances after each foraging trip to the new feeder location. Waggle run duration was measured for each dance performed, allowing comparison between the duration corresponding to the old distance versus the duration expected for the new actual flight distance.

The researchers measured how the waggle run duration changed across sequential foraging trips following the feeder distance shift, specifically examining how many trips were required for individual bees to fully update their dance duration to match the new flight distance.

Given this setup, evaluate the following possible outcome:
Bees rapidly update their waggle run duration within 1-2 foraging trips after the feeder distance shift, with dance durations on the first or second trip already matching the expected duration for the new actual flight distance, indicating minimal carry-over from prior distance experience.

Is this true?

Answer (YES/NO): NO